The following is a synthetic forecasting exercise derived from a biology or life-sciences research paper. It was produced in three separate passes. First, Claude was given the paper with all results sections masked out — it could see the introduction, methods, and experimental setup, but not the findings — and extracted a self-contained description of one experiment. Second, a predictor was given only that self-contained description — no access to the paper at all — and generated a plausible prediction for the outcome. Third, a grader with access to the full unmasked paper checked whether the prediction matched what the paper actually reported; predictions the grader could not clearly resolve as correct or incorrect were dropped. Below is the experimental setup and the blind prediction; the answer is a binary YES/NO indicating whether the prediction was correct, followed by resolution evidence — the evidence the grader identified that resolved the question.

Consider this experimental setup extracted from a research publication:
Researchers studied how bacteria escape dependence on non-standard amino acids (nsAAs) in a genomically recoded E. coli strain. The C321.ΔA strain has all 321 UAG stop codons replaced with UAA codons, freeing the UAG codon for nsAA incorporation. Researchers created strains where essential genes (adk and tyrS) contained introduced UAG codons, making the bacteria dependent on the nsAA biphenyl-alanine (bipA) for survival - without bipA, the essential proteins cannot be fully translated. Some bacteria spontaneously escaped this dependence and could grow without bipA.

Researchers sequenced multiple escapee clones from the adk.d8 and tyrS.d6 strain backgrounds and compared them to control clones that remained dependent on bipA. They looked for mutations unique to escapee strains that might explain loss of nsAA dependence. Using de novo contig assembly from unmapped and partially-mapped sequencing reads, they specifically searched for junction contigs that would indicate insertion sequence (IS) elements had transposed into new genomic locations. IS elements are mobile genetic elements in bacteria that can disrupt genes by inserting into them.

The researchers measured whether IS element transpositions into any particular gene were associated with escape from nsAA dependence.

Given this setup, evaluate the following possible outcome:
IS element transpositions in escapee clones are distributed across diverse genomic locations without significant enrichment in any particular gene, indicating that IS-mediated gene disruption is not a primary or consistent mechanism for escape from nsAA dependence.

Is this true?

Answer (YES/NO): NO